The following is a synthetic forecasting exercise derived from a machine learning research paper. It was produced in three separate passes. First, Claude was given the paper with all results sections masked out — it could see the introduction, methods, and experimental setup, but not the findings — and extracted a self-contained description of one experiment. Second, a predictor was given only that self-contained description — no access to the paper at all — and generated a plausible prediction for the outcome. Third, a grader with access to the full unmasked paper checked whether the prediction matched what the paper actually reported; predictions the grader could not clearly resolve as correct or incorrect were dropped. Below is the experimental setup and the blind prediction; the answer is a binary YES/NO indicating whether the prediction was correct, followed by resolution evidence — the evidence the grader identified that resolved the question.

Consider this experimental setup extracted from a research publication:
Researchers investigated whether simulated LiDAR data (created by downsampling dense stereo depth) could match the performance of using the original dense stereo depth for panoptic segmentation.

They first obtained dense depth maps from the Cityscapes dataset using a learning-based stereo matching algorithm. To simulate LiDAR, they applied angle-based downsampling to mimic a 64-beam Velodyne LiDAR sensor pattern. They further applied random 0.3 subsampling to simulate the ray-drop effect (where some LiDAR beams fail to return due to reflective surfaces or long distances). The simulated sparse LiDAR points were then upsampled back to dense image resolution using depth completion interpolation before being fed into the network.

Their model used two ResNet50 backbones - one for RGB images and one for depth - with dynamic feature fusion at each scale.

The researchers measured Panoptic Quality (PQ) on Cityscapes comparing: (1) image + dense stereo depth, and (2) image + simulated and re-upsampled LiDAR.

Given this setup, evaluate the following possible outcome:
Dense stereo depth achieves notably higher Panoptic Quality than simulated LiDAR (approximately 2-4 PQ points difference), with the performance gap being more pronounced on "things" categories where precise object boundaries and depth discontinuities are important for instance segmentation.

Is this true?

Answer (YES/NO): NO